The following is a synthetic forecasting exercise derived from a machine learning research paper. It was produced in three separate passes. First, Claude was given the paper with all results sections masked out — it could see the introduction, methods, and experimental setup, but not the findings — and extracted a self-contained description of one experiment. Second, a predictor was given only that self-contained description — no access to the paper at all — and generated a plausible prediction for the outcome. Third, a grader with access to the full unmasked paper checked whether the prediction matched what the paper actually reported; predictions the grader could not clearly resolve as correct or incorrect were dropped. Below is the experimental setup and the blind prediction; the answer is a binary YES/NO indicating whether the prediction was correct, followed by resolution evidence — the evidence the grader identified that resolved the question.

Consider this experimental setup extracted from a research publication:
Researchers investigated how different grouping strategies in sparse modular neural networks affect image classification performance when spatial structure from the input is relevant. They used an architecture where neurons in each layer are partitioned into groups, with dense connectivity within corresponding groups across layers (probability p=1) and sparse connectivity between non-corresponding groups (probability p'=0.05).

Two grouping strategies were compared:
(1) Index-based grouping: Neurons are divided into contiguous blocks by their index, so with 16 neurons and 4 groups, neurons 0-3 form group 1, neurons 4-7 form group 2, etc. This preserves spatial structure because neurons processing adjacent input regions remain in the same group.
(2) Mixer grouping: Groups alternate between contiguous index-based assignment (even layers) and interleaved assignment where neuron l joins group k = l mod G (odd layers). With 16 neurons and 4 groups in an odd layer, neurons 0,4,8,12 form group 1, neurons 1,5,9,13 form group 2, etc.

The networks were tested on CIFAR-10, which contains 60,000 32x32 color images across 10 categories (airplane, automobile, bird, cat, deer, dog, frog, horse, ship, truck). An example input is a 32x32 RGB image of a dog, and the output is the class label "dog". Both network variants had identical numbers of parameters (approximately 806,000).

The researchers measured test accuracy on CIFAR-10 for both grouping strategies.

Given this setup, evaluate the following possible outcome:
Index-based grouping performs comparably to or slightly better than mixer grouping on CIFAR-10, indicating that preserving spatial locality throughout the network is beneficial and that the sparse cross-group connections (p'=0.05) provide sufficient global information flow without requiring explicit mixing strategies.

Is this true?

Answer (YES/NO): NO